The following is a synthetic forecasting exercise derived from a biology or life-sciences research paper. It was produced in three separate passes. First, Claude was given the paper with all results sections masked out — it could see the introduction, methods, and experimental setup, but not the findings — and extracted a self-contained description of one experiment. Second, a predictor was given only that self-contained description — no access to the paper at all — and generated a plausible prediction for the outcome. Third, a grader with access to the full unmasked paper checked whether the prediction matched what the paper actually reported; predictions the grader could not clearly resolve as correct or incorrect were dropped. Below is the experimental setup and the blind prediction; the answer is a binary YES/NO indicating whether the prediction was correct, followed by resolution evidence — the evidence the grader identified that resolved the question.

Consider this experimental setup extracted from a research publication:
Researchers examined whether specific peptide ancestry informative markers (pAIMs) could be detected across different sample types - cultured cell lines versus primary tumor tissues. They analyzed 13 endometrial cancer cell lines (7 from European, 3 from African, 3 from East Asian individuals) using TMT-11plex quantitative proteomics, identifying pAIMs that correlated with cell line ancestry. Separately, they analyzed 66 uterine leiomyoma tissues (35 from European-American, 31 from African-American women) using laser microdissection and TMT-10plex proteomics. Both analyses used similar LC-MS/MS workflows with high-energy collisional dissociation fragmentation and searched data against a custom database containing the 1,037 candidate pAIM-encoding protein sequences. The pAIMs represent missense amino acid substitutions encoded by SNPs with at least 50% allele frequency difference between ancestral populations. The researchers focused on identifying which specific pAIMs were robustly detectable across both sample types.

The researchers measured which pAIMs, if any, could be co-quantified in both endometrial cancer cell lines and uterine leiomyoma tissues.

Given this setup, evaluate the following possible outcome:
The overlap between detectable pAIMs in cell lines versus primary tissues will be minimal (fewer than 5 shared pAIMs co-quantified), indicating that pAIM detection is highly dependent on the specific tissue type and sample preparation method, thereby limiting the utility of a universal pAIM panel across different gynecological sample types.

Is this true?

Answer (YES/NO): NO